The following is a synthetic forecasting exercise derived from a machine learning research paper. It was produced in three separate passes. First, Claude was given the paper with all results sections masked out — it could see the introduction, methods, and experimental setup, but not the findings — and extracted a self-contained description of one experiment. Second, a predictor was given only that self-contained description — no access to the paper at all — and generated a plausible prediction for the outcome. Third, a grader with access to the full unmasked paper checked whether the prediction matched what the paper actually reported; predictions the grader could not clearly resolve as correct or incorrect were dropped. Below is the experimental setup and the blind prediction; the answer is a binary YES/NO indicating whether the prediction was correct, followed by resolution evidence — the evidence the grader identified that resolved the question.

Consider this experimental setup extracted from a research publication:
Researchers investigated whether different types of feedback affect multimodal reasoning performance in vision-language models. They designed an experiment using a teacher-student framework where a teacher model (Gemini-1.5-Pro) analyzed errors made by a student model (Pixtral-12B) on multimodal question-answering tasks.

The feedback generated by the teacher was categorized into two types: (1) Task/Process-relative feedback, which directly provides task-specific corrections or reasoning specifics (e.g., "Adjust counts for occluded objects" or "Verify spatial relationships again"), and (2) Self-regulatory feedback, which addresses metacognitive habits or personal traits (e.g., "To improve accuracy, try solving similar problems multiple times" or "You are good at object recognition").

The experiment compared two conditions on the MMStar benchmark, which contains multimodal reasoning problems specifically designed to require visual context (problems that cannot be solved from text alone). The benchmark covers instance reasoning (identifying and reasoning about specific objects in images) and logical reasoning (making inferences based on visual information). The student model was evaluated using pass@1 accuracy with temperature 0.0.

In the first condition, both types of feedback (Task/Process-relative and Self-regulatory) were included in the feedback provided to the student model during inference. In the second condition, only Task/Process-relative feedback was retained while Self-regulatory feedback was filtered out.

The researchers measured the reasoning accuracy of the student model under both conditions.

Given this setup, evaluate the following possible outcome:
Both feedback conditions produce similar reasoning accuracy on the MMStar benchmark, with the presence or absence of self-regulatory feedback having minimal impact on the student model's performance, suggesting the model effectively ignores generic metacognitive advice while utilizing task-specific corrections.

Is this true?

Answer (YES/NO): NO